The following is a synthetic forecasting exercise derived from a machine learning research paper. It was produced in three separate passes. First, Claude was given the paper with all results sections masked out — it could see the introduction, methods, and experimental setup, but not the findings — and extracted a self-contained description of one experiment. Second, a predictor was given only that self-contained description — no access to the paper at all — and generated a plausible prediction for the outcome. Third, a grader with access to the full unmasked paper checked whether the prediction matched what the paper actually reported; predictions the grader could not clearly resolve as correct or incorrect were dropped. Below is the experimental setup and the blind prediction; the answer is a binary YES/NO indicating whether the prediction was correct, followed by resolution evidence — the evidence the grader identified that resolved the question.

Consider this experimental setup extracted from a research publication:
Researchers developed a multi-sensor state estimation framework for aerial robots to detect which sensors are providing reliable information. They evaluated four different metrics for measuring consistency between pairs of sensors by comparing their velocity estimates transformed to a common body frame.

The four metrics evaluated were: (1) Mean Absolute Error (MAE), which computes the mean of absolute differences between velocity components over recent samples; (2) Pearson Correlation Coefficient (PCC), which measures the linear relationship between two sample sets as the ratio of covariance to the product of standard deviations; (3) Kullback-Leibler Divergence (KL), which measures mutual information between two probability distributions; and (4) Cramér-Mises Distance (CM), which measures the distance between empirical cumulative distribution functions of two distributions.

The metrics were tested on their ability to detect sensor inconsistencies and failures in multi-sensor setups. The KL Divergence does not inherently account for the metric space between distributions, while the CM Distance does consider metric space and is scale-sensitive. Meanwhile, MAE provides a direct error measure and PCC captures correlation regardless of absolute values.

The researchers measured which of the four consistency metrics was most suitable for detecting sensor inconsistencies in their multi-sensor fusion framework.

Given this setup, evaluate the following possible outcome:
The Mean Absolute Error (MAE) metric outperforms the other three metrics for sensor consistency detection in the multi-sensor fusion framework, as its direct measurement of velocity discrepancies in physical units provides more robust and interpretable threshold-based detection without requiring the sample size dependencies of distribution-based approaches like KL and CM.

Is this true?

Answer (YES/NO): NO